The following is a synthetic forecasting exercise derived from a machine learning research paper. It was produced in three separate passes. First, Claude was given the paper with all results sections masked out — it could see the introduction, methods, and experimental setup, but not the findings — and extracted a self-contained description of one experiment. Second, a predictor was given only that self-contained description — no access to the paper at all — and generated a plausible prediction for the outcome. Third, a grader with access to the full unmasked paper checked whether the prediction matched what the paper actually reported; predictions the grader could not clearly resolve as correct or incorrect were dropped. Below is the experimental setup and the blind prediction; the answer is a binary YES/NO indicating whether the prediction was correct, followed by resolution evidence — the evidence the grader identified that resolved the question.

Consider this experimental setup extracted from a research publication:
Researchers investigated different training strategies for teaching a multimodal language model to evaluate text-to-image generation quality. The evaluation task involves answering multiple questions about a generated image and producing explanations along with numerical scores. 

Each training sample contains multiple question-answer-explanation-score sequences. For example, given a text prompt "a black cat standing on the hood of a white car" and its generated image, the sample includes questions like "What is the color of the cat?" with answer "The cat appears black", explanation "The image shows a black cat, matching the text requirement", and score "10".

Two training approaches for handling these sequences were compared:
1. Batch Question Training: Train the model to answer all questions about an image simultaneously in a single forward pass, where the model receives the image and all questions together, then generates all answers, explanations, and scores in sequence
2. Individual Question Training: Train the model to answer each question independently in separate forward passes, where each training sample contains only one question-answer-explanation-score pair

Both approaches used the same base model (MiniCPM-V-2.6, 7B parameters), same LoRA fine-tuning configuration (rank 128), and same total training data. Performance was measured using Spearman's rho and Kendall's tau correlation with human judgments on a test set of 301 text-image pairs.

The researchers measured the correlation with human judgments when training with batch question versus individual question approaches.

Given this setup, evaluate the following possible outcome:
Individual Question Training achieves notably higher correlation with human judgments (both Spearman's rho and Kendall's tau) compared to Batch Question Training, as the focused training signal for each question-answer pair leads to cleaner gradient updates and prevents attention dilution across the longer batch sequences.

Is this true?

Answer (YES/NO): YES